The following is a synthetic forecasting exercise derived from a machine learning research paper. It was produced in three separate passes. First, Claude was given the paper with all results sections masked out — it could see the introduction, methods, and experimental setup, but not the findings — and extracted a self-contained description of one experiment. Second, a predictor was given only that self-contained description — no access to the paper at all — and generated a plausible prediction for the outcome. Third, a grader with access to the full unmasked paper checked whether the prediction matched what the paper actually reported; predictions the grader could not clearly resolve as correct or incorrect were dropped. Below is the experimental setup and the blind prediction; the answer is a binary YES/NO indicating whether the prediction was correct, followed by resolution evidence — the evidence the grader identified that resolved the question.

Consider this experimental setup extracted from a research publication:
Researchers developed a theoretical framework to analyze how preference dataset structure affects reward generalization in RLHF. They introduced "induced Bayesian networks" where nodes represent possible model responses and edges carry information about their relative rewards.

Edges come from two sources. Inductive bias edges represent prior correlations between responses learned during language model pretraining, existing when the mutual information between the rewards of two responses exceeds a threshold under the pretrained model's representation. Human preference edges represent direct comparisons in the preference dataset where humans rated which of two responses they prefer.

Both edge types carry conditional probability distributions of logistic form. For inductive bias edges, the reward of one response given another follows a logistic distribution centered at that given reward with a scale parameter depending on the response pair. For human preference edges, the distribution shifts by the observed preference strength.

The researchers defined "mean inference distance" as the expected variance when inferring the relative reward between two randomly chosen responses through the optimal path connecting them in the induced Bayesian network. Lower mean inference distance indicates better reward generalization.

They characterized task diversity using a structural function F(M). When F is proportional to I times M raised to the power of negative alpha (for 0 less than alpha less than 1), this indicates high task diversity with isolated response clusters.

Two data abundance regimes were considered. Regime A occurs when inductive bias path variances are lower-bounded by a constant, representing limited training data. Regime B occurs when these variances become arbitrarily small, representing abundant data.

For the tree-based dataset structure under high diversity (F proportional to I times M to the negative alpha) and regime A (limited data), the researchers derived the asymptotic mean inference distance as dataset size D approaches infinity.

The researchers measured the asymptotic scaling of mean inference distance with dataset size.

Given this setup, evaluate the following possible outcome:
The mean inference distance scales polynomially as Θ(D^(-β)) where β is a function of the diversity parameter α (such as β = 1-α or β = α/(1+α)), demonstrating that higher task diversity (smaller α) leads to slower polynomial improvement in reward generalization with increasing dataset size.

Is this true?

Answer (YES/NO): NO